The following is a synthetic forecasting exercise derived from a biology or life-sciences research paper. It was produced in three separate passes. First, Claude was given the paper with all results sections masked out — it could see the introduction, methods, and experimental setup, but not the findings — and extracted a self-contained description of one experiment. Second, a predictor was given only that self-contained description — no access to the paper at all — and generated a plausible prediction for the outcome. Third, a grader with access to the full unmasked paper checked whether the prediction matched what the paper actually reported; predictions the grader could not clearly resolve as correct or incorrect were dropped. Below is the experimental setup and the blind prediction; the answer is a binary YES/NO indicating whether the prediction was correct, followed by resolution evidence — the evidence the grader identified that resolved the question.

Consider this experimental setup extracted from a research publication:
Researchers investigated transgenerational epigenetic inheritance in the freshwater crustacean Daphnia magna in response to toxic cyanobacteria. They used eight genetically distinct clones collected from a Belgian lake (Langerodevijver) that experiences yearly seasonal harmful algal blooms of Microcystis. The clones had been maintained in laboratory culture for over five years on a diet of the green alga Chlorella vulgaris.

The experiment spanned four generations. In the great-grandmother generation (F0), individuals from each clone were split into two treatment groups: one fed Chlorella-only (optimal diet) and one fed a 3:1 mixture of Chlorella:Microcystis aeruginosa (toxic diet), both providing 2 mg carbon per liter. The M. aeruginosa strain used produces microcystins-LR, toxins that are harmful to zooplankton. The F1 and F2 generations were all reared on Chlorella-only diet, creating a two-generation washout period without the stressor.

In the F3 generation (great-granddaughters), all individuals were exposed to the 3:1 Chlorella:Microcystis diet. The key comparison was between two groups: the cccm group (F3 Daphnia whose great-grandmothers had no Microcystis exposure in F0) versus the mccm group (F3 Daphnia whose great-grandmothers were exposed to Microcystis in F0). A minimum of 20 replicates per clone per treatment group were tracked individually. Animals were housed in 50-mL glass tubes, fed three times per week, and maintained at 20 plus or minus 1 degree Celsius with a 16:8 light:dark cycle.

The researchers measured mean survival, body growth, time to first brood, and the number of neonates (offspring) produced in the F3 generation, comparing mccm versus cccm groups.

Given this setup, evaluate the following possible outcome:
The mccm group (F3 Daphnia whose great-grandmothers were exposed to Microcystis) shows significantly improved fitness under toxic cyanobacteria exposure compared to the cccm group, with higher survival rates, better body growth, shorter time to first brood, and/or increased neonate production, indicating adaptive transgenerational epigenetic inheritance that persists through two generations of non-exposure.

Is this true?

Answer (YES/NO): NO